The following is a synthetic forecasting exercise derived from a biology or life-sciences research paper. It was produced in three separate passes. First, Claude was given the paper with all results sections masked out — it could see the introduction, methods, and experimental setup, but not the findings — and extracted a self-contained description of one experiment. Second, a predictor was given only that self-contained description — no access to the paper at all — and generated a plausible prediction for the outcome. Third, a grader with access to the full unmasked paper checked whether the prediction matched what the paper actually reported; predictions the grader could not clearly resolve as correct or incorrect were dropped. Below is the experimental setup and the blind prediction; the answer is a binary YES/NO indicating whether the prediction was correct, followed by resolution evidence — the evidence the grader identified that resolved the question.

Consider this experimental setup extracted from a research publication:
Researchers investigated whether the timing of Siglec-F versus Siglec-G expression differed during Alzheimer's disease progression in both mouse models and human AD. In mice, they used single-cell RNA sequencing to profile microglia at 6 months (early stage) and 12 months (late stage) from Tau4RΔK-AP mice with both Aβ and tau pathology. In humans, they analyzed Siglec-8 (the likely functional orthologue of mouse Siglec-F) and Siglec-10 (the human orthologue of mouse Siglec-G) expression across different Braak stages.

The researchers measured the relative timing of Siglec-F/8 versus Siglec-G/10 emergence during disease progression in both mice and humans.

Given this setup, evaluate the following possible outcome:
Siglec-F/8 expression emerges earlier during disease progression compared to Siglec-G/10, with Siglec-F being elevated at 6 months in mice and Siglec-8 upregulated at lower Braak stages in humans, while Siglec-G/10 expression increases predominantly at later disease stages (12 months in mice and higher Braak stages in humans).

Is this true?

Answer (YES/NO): YES